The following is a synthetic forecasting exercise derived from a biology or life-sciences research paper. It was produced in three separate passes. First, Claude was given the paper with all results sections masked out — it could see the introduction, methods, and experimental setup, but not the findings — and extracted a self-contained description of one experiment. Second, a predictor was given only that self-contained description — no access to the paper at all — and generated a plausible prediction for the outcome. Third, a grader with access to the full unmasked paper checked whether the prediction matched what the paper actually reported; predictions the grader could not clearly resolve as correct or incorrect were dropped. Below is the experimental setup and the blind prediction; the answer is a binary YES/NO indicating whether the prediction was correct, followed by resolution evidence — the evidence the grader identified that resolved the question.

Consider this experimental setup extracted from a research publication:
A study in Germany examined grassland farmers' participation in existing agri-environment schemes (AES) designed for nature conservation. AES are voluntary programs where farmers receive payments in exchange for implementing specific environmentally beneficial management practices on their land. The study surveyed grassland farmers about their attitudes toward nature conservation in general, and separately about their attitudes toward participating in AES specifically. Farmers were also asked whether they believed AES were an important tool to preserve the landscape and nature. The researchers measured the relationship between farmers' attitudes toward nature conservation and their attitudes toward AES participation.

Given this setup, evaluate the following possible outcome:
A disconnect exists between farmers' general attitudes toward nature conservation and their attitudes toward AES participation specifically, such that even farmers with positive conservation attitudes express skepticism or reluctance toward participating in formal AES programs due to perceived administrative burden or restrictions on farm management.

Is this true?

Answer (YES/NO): NO